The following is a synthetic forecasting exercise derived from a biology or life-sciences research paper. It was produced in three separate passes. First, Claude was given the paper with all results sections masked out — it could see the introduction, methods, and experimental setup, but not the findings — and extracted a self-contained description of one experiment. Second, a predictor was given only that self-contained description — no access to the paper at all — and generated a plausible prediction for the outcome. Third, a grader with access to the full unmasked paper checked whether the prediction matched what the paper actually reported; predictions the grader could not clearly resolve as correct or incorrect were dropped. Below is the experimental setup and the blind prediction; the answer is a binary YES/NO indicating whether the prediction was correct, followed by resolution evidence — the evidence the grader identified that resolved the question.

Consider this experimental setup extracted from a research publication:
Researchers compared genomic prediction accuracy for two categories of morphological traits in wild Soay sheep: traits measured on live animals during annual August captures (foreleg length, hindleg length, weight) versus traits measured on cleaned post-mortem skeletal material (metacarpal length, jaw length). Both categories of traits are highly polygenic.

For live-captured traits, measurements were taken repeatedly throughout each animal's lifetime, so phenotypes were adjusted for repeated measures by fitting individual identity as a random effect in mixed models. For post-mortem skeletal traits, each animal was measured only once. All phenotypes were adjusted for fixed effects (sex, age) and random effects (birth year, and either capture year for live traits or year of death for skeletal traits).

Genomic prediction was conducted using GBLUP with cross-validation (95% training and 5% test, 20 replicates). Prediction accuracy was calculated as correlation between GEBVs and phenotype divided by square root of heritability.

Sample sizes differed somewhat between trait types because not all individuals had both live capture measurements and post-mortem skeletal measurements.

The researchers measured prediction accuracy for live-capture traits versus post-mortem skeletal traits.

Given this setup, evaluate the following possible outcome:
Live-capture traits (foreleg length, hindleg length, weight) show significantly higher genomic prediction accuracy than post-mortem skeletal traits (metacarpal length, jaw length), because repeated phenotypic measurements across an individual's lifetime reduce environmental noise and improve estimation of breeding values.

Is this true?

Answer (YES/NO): NO